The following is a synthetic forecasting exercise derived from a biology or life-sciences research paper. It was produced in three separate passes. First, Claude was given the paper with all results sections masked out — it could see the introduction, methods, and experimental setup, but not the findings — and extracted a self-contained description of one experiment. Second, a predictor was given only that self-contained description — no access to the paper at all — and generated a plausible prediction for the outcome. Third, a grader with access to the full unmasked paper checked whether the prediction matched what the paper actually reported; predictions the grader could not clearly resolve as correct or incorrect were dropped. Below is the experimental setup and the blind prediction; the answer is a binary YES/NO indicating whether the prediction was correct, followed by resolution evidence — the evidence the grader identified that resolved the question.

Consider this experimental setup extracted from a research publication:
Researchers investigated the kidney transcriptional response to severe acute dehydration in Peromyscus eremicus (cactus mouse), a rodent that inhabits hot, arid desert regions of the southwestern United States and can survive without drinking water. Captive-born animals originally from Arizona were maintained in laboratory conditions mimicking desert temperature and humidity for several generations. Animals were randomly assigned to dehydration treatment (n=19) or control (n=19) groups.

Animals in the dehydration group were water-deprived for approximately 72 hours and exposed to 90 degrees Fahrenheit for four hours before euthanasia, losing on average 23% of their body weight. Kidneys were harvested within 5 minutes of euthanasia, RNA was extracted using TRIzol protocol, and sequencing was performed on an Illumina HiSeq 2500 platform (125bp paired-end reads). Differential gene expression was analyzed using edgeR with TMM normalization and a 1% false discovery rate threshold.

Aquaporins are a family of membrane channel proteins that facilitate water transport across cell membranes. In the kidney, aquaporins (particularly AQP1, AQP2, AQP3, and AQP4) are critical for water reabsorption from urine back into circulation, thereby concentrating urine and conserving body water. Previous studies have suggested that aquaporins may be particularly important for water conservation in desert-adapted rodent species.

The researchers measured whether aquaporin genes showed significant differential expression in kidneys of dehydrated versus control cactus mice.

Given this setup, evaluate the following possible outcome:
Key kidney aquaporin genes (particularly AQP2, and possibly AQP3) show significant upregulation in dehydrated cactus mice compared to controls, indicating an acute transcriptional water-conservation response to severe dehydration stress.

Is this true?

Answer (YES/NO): NO